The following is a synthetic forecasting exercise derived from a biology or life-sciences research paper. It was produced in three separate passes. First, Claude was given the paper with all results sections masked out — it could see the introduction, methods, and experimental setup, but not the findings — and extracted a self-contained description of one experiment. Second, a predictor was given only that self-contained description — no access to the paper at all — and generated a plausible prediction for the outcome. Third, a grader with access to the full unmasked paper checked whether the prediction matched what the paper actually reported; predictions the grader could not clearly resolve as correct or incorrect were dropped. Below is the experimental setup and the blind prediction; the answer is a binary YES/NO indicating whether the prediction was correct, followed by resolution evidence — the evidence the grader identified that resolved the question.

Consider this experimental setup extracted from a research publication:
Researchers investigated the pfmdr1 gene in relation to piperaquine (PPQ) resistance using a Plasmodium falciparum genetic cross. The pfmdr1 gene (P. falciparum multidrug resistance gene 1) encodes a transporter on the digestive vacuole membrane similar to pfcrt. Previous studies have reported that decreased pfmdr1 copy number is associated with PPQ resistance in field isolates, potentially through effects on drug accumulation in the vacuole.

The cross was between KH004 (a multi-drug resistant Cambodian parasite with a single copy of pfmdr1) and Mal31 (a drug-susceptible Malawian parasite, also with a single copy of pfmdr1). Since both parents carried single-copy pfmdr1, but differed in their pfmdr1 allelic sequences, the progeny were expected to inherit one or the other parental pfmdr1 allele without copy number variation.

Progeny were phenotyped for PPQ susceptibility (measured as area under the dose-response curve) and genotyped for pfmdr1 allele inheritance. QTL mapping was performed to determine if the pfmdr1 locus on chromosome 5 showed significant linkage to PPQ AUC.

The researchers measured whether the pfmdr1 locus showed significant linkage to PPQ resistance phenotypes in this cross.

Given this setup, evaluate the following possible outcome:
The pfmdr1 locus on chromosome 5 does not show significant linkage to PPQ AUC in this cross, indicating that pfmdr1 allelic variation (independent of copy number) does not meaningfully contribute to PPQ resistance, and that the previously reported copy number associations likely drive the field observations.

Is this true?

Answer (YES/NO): YES